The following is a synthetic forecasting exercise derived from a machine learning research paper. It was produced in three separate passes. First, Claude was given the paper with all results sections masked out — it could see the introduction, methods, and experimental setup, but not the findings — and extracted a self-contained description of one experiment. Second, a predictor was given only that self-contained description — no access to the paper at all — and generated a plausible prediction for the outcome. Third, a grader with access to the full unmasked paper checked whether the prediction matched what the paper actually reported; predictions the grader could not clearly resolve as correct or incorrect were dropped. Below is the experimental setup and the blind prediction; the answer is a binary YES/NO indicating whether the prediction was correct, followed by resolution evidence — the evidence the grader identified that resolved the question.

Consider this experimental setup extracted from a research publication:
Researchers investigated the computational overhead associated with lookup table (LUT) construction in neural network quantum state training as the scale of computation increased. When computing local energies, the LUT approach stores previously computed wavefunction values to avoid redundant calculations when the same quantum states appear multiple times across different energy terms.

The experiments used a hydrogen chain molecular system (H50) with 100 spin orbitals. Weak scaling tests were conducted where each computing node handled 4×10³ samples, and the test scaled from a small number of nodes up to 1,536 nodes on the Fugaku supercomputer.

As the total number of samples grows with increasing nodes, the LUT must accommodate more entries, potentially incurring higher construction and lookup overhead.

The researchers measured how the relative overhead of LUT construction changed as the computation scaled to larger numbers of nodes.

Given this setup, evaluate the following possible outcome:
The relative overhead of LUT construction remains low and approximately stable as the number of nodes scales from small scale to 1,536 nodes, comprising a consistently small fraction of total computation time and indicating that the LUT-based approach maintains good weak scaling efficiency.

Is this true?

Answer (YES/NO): NO